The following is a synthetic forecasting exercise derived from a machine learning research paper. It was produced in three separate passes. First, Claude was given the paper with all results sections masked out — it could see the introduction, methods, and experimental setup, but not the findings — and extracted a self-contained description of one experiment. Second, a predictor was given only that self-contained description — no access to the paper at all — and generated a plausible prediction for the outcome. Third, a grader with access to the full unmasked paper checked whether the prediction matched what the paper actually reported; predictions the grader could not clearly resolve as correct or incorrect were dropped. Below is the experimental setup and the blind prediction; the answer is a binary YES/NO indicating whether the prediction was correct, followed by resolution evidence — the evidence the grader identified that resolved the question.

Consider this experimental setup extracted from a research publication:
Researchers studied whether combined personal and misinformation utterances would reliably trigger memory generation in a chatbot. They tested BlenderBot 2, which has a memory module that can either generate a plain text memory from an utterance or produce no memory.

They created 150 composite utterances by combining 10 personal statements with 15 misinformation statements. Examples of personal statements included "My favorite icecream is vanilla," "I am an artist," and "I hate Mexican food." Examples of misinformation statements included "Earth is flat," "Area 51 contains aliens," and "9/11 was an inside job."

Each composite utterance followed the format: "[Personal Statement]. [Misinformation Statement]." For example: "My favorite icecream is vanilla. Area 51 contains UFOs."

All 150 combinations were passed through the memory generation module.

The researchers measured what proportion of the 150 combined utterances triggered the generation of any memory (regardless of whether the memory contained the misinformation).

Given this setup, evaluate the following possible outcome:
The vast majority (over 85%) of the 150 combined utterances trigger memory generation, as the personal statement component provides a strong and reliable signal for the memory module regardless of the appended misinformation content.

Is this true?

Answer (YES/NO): YES